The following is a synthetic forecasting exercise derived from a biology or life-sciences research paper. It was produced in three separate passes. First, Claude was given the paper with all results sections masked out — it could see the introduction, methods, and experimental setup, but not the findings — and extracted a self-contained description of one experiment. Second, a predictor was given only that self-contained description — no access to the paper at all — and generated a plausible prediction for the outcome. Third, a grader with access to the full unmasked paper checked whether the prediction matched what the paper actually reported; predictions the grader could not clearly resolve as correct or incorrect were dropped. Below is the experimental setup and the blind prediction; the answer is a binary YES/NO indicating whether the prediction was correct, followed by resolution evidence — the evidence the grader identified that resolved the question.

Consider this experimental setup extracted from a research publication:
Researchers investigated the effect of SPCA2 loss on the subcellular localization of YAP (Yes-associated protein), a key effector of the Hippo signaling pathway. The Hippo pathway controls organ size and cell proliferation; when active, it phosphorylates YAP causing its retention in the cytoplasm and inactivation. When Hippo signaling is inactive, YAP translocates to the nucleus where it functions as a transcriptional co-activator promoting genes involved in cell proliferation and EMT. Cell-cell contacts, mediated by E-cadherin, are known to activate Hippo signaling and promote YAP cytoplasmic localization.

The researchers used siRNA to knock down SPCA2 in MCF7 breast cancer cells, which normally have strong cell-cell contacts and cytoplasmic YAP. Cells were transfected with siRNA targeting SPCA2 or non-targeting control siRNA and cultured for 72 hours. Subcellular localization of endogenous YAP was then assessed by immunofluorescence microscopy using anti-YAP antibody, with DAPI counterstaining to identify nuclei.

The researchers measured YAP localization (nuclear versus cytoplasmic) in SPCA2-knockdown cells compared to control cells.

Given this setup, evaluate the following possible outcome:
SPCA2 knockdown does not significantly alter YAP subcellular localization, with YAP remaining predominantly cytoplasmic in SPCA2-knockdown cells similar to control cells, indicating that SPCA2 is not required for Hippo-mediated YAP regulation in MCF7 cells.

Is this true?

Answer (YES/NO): NO